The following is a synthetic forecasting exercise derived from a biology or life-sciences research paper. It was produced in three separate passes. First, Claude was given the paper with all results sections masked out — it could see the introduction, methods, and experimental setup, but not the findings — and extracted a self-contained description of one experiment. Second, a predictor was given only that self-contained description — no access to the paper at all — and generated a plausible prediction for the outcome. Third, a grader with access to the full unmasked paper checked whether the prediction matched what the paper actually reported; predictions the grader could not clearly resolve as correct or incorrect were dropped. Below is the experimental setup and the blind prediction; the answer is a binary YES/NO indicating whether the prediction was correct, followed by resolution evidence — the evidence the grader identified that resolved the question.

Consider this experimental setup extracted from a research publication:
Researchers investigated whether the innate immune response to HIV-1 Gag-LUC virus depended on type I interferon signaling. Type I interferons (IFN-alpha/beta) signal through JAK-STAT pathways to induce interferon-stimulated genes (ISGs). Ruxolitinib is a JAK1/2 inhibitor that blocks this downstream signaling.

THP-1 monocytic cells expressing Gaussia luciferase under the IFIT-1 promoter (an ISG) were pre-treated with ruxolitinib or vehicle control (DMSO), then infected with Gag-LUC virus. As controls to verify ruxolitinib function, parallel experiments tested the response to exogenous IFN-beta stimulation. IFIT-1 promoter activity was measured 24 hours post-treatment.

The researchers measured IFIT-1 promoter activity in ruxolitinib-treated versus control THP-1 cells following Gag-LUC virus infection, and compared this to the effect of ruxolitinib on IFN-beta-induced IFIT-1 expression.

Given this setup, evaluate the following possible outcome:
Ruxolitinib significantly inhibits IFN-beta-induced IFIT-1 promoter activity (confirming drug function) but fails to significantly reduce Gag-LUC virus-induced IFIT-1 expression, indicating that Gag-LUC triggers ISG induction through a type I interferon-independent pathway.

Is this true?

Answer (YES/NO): NO